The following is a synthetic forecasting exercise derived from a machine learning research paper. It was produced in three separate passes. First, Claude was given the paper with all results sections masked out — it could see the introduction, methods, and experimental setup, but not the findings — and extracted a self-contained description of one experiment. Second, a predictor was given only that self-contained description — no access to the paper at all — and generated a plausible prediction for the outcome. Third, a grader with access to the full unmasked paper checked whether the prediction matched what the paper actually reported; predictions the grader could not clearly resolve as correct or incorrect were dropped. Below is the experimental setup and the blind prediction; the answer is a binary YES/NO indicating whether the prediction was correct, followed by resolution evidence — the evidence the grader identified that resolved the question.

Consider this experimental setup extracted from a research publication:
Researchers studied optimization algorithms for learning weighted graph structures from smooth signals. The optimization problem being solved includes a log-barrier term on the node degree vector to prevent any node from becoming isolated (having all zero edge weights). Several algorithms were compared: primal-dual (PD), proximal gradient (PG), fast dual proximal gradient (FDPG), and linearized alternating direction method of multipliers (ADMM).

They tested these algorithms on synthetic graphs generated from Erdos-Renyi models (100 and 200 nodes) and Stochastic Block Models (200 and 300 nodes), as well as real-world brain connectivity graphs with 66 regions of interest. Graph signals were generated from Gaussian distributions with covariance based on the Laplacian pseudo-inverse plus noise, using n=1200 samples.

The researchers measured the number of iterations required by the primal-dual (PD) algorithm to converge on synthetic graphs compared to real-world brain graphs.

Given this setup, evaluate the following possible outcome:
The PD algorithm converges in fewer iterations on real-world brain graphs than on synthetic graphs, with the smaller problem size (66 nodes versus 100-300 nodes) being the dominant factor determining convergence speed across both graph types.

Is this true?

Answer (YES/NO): NO